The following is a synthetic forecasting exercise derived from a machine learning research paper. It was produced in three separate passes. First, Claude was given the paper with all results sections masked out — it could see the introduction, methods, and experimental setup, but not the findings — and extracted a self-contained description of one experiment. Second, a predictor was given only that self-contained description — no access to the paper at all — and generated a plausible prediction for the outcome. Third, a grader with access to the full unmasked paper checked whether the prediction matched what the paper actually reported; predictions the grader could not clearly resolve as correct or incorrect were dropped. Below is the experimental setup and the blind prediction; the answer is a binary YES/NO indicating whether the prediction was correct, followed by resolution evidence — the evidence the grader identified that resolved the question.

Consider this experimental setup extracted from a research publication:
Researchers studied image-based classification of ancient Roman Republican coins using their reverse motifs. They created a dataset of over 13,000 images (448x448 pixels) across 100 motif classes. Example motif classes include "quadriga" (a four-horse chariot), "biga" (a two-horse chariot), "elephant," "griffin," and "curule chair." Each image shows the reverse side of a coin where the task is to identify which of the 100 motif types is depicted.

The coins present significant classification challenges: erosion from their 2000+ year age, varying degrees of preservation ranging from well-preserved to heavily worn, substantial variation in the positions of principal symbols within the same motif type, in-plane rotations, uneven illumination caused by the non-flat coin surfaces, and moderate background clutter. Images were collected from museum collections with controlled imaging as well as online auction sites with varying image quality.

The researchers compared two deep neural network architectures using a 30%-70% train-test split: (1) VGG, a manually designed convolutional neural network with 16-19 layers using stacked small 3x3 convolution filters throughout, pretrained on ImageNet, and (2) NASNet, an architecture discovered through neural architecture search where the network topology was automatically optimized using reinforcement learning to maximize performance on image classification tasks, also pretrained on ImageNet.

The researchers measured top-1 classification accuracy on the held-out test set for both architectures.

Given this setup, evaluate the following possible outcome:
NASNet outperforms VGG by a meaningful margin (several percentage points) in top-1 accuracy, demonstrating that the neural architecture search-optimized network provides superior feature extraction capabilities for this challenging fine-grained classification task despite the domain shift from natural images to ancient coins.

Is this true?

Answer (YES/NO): NO